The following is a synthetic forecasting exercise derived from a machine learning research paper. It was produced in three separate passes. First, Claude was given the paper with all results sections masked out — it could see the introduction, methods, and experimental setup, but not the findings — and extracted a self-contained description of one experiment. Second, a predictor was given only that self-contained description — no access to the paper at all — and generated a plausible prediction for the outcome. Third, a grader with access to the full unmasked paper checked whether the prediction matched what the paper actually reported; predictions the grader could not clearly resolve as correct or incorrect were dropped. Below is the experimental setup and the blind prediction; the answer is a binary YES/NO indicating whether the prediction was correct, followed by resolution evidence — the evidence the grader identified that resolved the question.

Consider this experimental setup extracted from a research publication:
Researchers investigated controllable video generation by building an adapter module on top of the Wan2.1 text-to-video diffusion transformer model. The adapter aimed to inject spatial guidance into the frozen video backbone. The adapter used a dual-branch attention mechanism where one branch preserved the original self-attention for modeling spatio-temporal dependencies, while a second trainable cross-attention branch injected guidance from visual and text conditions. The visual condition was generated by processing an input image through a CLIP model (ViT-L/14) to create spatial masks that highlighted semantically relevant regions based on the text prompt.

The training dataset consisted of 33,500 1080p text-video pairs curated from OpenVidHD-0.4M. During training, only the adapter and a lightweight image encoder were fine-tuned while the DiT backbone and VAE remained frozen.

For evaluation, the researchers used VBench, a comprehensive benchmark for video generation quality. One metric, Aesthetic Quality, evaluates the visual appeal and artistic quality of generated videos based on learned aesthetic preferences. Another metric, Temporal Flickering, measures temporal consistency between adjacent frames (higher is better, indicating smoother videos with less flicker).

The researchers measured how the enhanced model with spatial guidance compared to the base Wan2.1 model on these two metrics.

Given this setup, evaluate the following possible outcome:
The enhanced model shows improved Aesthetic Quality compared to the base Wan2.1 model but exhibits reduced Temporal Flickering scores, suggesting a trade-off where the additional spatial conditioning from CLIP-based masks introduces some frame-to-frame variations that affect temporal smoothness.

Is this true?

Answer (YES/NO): NO